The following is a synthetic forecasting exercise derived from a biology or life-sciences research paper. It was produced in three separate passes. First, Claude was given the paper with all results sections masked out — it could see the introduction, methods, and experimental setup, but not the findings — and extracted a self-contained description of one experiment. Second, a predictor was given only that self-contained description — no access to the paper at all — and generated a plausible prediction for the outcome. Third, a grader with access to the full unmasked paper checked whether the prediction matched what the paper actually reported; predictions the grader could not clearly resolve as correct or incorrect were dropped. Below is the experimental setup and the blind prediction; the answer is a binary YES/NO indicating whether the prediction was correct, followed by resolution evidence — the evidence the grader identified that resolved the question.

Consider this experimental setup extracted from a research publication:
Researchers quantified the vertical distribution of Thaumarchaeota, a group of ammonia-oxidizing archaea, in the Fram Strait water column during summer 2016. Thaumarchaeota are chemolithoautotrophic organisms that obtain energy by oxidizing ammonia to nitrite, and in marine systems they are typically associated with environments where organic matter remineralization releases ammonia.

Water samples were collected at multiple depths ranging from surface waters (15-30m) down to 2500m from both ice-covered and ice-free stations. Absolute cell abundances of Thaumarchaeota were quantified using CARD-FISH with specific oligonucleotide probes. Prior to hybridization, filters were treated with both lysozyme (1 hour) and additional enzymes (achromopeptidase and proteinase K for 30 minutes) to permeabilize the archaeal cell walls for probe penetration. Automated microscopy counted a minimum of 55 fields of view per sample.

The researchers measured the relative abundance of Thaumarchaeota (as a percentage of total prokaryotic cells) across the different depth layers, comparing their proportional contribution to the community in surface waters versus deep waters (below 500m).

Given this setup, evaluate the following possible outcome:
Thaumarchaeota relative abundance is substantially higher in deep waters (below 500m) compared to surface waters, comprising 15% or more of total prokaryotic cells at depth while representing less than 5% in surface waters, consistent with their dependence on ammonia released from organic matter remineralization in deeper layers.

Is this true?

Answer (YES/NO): NO